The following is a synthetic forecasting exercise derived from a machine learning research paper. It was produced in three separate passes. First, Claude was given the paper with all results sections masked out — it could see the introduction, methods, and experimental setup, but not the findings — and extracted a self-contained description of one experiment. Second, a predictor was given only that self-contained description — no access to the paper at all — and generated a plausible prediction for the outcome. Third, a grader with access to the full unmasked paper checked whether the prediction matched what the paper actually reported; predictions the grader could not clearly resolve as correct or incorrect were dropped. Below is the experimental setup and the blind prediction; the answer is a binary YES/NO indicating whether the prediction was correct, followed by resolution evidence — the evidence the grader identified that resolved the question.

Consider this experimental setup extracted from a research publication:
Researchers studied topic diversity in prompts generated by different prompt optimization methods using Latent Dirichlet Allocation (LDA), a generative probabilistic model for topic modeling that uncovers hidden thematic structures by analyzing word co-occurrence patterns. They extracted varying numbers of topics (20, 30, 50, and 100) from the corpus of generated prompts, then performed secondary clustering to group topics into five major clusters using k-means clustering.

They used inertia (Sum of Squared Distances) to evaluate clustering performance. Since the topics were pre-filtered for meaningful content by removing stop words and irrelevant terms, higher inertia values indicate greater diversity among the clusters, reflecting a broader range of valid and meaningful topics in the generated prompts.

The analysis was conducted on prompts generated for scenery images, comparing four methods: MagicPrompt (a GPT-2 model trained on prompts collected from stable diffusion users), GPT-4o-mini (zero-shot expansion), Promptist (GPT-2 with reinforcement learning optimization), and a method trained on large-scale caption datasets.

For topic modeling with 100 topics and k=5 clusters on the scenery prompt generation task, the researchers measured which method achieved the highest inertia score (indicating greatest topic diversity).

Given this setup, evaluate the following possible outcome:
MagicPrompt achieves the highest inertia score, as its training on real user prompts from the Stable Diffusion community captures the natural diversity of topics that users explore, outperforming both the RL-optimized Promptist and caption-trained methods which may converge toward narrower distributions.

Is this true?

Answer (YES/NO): YES